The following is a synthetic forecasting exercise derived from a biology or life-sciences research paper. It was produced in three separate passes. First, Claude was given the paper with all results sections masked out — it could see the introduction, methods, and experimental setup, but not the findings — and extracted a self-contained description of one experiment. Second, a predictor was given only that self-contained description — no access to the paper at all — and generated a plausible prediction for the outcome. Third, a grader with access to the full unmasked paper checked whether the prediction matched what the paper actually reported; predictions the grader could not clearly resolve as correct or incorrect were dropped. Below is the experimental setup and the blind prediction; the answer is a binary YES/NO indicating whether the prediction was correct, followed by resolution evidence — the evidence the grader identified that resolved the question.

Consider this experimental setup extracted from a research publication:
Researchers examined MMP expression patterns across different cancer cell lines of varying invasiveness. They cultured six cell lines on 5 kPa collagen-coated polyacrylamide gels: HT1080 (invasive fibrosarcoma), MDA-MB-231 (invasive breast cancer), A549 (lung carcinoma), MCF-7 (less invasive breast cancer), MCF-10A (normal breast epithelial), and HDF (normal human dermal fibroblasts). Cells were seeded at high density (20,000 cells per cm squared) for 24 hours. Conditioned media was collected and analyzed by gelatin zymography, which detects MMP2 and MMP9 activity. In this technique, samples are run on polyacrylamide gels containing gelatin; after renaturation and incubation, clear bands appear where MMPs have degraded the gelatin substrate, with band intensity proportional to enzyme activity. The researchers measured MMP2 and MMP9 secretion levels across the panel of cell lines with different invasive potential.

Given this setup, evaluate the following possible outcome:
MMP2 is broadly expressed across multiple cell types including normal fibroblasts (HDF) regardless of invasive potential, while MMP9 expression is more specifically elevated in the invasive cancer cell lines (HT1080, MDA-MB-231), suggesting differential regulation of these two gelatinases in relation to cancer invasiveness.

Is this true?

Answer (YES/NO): YES